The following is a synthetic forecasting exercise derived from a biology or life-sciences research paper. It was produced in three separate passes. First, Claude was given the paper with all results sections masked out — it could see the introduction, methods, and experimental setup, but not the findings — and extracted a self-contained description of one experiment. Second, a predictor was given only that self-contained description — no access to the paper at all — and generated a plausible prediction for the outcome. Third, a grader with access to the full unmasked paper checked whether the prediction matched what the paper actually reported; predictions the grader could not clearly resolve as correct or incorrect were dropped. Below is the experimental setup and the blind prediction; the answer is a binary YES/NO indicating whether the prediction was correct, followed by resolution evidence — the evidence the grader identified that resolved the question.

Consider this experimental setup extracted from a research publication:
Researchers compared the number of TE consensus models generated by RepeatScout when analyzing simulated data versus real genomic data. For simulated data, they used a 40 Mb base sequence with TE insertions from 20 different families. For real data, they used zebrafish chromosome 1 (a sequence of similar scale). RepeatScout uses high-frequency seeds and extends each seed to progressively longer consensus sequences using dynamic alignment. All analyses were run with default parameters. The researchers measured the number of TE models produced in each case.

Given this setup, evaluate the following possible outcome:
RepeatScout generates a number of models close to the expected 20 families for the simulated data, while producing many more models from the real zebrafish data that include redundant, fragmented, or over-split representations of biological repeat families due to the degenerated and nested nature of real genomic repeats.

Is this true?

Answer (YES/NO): NO